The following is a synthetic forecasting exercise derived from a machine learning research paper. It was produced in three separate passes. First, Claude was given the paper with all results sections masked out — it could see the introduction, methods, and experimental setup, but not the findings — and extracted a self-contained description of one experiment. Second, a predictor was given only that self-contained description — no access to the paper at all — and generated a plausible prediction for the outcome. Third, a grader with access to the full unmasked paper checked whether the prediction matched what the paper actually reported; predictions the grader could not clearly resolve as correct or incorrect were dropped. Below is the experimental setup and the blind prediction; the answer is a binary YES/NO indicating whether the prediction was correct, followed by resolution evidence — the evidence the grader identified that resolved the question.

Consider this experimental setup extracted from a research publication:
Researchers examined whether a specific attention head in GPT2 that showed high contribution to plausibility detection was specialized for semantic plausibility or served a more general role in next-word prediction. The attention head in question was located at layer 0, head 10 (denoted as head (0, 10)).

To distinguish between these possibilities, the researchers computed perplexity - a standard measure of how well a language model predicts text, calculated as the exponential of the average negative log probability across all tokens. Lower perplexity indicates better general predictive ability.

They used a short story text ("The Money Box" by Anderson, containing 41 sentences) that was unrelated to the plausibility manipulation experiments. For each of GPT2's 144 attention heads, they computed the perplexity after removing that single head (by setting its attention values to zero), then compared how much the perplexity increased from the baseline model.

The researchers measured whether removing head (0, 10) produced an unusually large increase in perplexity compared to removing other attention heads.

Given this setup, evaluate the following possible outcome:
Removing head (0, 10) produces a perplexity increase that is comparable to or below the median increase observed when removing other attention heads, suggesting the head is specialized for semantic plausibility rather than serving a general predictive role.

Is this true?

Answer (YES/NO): NO